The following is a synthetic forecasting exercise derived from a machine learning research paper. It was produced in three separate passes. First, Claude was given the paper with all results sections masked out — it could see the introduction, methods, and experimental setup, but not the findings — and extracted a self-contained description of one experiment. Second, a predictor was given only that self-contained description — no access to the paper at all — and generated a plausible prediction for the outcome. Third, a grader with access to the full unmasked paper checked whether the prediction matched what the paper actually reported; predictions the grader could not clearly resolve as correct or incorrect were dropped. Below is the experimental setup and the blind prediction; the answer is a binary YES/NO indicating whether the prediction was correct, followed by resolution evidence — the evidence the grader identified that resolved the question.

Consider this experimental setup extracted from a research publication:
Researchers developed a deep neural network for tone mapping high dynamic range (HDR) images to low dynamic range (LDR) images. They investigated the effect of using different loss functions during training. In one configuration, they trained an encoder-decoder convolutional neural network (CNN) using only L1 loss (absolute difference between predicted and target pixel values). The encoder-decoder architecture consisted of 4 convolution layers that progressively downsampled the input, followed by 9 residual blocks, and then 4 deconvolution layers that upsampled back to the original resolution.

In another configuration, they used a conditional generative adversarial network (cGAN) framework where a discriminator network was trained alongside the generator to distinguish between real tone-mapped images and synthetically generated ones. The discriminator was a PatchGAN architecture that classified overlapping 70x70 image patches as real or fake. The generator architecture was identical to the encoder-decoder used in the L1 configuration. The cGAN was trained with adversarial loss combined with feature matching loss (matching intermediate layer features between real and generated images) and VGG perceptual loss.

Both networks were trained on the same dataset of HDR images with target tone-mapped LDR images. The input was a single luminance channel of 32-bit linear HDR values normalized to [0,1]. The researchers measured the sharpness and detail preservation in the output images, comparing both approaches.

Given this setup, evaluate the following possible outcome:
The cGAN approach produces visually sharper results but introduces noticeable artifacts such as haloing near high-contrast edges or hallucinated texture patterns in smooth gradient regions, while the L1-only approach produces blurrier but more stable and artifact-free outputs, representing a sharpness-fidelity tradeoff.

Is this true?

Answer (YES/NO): NO